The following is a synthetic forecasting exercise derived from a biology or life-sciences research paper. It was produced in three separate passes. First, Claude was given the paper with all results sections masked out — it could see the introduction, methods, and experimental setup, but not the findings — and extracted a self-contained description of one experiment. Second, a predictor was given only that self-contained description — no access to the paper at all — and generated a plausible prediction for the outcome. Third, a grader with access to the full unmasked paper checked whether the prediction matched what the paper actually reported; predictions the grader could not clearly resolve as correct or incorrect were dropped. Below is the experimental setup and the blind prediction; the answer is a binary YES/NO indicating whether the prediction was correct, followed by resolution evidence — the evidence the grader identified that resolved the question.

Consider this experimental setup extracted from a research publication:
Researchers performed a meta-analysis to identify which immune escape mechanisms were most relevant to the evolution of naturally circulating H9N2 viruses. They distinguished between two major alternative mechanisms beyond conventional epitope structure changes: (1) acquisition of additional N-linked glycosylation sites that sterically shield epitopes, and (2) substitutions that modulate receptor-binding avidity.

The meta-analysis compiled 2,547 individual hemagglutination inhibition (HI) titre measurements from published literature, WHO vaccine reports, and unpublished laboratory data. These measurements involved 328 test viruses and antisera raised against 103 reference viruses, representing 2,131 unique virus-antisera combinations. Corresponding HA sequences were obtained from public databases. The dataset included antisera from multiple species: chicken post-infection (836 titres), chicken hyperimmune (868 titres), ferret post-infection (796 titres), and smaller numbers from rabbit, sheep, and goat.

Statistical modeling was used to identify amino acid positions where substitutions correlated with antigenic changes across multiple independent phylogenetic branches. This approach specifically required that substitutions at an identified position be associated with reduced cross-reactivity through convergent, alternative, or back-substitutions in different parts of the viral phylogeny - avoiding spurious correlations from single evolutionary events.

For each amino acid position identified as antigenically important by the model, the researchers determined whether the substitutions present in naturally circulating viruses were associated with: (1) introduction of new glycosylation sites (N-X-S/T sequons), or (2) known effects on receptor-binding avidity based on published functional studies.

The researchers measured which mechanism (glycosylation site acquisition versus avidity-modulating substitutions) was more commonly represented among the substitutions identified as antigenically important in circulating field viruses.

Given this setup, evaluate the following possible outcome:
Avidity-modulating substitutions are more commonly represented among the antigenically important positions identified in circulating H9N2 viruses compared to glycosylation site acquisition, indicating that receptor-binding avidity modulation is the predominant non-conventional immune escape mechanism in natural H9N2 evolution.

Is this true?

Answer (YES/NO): YES